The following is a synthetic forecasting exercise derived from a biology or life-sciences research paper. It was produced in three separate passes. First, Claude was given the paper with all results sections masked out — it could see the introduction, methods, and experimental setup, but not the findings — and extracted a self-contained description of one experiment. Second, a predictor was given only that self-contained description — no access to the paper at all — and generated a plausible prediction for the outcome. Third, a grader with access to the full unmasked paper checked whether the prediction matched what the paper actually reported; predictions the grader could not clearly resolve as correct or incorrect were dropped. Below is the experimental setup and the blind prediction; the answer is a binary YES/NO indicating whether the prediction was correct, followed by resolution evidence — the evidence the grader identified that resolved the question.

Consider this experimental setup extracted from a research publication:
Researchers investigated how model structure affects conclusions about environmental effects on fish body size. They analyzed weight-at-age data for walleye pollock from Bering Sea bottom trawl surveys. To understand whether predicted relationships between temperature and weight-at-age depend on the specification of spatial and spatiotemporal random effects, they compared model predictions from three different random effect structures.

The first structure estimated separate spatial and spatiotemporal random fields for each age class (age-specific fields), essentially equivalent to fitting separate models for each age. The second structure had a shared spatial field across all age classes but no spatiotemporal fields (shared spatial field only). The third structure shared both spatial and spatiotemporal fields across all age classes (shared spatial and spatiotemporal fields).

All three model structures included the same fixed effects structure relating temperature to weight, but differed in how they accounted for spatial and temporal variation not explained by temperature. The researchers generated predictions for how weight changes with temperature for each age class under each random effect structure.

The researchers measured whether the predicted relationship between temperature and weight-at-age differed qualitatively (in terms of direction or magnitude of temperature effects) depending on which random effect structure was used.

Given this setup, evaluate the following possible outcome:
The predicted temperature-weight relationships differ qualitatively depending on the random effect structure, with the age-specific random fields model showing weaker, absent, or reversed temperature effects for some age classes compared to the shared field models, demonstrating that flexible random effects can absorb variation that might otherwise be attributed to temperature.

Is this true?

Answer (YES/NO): YES